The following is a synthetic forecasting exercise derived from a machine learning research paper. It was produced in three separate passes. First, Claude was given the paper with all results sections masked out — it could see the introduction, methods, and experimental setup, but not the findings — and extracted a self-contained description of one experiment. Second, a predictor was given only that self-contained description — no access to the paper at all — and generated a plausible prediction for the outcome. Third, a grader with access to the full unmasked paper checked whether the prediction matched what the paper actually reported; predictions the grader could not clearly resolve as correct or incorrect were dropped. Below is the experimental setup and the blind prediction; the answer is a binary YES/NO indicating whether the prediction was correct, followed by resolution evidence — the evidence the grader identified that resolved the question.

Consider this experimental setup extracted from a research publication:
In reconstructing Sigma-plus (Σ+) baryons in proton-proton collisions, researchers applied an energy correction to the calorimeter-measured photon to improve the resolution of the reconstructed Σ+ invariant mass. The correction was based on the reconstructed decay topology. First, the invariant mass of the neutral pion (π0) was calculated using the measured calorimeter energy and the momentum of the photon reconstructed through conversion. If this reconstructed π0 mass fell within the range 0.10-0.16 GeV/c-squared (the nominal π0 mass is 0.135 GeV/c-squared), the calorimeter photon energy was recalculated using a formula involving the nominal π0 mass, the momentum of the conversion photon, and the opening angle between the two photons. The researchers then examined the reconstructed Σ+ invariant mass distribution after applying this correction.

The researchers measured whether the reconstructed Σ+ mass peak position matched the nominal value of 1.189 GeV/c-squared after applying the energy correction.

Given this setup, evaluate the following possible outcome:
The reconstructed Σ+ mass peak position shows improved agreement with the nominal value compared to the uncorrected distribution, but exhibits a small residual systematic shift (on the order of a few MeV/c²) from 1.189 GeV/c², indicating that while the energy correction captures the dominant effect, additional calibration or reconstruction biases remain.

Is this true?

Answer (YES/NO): NO